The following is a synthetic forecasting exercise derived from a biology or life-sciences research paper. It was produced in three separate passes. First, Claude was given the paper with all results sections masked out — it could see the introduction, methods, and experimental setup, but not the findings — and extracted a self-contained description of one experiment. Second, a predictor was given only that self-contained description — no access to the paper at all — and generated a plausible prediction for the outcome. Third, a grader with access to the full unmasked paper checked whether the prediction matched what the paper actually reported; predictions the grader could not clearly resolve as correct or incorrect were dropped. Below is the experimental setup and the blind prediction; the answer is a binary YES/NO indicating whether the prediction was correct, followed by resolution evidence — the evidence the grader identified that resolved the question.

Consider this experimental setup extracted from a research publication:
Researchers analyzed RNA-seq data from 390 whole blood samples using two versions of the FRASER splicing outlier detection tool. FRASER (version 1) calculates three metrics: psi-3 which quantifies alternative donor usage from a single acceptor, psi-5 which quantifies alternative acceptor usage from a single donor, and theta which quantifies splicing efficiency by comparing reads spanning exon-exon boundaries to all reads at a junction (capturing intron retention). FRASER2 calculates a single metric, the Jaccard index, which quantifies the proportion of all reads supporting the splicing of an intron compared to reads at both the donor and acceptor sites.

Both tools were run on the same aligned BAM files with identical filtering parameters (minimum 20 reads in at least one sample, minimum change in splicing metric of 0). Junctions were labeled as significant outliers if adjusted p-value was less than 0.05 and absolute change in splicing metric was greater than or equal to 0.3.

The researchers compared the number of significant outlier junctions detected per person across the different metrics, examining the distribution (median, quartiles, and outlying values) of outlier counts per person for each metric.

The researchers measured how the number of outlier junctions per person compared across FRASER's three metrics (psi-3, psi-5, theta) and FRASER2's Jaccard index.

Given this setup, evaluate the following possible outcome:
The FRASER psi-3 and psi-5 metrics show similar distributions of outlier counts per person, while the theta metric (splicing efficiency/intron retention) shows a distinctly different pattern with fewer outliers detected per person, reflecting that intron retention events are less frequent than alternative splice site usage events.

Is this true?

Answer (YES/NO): YES